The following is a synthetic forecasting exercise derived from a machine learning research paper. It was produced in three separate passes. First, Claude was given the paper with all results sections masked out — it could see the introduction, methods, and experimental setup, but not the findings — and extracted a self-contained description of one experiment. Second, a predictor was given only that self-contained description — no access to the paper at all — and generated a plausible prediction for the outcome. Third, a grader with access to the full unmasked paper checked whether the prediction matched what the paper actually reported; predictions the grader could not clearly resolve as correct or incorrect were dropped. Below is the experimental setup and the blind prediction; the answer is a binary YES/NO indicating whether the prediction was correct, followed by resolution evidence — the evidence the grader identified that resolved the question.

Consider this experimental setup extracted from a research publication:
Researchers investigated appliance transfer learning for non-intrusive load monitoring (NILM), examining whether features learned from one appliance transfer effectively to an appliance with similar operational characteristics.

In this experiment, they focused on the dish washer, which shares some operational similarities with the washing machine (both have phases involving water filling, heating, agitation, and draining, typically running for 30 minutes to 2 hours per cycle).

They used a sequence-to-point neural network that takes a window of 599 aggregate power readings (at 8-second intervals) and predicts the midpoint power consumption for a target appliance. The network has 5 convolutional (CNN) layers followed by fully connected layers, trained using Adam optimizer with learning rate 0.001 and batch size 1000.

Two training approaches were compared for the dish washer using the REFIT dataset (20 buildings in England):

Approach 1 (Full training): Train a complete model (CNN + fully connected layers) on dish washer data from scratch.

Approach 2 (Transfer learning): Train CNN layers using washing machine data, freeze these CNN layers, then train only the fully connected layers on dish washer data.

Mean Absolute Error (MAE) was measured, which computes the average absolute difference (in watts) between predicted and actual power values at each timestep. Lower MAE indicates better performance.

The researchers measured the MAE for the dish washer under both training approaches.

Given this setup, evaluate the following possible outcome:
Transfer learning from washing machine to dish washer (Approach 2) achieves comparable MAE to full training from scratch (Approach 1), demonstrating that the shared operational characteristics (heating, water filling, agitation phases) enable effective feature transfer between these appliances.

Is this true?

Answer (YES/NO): YES